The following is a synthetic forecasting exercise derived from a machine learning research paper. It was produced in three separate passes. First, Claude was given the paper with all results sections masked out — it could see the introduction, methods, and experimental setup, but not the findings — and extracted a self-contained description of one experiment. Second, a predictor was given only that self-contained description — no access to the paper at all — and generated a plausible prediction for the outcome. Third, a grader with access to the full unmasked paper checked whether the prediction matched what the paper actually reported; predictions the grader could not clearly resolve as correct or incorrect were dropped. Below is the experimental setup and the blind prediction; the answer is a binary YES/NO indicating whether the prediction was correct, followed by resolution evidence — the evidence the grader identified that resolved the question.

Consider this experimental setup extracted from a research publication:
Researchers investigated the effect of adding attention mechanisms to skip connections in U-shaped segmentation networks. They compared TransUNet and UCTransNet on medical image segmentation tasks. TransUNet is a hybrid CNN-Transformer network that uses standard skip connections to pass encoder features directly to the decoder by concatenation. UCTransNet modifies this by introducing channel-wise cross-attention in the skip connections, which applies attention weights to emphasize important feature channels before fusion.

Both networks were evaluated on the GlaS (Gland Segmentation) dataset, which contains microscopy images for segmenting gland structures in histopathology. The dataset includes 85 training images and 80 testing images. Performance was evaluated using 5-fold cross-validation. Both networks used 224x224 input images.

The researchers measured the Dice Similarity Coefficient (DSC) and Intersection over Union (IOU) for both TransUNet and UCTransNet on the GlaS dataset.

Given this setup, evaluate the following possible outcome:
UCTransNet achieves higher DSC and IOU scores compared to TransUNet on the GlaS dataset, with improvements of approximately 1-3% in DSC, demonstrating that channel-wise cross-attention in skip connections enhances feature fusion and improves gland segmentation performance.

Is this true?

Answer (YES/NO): YES